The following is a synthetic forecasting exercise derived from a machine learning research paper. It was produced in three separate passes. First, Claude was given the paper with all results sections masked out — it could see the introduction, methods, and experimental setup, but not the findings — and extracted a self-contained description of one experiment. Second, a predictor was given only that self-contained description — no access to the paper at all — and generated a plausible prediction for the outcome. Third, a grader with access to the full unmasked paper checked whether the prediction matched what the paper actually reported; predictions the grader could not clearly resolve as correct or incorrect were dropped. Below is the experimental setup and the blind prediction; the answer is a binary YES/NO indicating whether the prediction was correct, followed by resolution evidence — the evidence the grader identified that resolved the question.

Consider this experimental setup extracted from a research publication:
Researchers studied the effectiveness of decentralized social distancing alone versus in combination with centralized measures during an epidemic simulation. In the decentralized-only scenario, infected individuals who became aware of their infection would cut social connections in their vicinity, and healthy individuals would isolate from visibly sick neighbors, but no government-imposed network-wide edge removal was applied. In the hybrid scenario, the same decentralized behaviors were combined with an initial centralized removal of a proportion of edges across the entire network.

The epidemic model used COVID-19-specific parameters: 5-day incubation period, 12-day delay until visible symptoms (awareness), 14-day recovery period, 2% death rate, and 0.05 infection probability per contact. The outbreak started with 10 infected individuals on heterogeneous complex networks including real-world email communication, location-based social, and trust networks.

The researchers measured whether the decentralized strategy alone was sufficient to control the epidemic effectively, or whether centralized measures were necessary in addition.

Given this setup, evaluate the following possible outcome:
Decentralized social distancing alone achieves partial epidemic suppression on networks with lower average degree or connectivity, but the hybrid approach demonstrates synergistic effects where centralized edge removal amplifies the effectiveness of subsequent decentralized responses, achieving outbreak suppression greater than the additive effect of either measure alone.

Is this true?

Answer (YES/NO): NO